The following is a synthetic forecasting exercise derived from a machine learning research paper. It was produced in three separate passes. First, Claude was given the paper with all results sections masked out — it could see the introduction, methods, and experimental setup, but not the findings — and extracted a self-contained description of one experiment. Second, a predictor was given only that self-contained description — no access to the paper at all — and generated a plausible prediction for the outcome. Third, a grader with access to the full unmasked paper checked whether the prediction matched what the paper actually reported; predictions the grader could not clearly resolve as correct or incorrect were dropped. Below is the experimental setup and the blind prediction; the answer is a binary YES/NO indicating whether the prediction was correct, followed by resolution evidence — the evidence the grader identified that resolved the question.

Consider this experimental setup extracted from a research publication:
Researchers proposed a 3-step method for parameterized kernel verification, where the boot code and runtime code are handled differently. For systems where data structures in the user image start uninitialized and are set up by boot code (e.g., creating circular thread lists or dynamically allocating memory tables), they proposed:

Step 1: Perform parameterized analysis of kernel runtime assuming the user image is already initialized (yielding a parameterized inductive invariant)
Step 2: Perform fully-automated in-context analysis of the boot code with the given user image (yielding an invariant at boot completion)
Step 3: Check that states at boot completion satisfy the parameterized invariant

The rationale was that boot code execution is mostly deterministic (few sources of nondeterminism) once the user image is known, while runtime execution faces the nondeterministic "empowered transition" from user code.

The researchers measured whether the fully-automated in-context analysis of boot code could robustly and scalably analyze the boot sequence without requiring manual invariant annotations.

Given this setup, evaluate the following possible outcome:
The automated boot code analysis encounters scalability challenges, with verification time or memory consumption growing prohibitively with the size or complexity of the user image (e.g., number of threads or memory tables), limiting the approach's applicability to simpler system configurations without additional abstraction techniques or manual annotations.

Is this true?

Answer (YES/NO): NO